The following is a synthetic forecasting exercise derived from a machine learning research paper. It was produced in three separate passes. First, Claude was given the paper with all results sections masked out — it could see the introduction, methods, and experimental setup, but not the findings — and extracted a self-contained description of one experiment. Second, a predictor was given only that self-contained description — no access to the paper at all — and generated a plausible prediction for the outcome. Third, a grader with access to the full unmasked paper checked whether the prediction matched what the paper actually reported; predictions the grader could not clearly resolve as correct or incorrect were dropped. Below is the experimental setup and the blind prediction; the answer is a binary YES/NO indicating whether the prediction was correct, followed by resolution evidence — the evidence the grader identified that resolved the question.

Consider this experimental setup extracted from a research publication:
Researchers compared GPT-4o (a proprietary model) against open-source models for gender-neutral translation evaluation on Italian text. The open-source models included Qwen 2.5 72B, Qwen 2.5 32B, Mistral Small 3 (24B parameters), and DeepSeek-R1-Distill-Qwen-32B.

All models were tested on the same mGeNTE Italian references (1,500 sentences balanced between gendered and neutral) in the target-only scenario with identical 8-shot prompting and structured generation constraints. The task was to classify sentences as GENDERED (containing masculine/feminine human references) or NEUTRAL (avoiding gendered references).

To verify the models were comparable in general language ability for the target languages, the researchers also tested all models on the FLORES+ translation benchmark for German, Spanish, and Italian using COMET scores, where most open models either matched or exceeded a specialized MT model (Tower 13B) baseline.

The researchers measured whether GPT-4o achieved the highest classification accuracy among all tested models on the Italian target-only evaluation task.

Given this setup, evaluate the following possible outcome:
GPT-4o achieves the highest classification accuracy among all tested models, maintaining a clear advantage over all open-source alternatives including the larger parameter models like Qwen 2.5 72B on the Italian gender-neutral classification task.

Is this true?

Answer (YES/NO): YES